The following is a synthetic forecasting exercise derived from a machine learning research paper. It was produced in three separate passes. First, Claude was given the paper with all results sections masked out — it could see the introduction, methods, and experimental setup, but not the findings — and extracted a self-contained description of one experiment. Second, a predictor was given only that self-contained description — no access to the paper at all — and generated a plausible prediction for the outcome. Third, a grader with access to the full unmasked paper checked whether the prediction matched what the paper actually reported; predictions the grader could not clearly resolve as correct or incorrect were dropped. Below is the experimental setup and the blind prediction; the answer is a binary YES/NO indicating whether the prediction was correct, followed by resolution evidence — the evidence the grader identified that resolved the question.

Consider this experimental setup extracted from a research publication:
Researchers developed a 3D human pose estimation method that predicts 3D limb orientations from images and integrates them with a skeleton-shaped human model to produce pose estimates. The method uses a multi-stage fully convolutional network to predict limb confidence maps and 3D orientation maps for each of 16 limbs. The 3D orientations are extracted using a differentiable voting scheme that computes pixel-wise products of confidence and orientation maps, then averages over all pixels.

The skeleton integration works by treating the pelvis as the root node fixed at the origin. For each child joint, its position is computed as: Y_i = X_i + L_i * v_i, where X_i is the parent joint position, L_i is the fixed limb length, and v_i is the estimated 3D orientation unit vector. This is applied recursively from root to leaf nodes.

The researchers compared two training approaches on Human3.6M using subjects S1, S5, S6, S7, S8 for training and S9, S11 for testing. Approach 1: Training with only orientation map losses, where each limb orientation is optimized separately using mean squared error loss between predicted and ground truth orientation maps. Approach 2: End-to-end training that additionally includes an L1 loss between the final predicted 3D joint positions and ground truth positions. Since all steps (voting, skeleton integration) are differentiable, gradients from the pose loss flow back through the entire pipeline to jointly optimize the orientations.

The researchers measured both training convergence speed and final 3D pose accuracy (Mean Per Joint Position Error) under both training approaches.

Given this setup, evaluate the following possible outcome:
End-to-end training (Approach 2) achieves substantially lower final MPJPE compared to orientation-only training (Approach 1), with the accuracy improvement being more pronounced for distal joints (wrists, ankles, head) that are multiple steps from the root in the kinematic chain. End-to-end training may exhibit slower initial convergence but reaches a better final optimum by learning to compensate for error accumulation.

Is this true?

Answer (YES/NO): NO